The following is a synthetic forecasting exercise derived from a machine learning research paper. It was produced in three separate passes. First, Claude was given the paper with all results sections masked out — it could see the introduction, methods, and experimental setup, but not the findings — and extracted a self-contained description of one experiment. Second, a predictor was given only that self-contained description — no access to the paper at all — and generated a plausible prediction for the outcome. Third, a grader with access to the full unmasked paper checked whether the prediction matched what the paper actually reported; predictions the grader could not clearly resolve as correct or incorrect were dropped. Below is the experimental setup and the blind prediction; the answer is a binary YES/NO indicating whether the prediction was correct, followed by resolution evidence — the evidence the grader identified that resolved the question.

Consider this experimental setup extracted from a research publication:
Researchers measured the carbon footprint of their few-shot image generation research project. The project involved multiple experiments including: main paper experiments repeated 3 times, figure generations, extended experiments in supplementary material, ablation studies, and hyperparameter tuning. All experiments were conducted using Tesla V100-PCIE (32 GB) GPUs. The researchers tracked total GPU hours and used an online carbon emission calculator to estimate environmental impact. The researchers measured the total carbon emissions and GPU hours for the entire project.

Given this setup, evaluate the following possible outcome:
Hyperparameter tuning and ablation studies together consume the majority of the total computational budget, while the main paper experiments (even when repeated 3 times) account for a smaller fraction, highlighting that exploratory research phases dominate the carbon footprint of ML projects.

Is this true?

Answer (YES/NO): NO